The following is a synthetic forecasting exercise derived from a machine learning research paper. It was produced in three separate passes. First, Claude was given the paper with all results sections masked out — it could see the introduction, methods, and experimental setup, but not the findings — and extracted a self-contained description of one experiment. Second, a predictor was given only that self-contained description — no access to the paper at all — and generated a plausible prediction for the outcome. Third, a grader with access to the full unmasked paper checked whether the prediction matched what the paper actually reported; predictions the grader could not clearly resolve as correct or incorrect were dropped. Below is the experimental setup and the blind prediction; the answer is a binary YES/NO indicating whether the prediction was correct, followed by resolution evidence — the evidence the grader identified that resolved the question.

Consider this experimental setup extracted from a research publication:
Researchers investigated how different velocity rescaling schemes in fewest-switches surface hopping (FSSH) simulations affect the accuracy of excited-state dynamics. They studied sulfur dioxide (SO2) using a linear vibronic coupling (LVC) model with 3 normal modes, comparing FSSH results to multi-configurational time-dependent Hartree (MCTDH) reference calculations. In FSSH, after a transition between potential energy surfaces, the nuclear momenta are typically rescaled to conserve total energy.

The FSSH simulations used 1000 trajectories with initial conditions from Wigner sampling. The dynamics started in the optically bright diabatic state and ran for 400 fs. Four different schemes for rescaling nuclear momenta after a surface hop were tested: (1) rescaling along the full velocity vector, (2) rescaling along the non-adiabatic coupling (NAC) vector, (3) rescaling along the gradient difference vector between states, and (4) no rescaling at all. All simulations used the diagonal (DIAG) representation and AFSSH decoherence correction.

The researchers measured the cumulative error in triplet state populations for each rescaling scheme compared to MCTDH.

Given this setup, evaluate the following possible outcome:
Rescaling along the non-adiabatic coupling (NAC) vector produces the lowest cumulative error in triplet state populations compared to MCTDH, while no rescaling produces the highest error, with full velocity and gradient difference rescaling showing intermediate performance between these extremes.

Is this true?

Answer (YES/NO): NO